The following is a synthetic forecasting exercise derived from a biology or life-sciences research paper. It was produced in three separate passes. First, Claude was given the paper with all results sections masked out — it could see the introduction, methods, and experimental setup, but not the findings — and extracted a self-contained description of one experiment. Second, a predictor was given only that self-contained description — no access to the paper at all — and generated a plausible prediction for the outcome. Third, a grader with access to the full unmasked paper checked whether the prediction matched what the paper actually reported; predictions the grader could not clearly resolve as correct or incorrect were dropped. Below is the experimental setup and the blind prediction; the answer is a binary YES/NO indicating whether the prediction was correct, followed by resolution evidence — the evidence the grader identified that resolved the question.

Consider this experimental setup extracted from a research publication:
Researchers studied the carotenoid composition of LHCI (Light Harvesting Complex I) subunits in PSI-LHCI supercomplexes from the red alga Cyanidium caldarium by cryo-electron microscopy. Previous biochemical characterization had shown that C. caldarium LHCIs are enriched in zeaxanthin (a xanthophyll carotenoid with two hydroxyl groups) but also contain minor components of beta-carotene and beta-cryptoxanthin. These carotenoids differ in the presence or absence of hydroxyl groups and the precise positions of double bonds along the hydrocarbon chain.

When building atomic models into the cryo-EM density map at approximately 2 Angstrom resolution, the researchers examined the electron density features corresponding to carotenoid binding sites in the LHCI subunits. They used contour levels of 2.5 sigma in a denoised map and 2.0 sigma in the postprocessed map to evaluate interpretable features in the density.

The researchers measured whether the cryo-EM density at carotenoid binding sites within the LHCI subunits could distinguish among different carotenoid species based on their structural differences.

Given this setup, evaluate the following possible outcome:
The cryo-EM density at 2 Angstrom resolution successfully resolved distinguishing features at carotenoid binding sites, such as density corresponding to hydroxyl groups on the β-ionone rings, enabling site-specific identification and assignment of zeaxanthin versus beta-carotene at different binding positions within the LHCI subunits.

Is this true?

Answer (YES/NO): NO